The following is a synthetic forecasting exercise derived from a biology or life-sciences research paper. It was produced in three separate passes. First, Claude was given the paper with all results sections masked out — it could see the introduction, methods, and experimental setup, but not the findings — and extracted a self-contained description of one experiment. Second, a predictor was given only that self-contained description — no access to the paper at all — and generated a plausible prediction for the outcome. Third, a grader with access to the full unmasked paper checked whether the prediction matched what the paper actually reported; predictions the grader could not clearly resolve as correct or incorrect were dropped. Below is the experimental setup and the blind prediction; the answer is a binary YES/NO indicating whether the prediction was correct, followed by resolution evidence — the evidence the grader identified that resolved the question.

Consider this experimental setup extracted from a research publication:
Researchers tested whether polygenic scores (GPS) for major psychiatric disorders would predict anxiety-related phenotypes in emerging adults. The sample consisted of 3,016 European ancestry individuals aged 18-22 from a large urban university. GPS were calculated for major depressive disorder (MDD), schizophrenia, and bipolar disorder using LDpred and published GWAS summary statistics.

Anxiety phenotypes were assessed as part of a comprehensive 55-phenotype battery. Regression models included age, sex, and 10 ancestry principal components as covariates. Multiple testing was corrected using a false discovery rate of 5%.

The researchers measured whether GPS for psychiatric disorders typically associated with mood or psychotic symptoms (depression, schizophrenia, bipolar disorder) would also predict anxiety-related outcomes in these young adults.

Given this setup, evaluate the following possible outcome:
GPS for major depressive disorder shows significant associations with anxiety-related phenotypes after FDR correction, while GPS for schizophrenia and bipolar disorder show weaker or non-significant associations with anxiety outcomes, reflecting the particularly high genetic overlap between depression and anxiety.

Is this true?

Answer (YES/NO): NO